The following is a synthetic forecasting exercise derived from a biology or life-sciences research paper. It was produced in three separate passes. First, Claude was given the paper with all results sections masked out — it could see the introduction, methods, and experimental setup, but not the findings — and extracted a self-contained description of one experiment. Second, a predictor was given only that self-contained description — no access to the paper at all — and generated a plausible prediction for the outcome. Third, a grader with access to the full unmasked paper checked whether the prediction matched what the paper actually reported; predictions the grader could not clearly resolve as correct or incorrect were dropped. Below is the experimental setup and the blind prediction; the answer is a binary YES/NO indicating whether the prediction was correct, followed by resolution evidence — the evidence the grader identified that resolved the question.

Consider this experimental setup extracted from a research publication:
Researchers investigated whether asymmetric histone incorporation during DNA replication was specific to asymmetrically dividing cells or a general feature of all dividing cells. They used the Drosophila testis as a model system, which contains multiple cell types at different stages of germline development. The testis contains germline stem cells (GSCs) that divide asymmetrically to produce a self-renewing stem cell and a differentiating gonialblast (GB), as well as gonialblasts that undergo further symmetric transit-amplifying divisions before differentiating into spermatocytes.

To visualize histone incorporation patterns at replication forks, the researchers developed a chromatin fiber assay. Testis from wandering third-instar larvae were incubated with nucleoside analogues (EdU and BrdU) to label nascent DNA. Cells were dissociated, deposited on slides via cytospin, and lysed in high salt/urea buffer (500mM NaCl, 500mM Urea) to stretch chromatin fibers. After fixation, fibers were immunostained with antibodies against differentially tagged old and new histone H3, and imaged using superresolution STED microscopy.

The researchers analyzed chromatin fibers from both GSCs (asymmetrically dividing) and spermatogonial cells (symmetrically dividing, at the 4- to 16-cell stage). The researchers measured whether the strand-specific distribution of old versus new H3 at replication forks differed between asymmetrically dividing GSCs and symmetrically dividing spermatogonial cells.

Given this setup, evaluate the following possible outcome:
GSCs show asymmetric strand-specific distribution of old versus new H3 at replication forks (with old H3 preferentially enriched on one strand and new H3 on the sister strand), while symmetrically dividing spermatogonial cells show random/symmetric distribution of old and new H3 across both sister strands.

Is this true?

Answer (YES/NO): NO